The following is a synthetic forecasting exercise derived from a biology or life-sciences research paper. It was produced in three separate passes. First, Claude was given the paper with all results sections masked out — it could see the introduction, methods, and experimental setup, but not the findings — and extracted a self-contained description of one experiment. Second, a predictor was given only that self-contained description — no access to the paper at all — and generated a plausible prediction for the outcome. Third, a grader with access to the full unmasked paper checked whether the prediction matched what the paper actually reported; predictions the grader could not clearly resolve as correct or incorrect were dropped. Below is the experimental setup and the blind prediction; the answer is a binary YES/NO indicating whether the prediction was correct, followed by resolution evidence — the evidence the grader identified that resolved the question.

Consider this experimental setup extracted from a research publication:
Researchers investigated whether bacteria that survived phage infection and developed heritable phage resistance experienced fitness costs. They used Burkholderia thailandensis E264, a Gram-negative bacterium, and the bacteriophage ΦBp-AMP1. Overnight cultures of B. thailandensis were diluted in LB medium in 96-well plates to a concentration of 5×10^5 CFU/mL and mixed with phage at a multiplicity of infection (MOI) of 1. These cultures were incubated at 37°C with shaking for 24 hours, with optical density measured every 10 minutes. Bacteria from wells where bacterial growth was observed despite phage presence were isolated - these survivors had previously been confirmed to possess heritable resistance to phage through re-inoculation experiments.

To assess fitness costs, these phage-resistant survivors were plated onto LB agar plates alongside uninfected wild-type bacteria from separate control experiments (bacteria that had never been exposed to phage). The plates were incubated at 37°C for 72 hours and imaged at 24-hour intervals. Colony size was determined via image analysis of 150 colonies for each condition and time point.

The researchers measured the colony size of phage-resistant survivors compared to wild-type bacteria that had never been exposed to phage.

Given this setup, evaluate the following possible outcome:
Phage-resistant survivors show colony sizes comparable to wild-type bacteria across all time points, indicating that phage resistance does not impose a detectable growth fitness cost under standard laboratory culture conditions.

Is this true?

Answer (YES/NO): NO